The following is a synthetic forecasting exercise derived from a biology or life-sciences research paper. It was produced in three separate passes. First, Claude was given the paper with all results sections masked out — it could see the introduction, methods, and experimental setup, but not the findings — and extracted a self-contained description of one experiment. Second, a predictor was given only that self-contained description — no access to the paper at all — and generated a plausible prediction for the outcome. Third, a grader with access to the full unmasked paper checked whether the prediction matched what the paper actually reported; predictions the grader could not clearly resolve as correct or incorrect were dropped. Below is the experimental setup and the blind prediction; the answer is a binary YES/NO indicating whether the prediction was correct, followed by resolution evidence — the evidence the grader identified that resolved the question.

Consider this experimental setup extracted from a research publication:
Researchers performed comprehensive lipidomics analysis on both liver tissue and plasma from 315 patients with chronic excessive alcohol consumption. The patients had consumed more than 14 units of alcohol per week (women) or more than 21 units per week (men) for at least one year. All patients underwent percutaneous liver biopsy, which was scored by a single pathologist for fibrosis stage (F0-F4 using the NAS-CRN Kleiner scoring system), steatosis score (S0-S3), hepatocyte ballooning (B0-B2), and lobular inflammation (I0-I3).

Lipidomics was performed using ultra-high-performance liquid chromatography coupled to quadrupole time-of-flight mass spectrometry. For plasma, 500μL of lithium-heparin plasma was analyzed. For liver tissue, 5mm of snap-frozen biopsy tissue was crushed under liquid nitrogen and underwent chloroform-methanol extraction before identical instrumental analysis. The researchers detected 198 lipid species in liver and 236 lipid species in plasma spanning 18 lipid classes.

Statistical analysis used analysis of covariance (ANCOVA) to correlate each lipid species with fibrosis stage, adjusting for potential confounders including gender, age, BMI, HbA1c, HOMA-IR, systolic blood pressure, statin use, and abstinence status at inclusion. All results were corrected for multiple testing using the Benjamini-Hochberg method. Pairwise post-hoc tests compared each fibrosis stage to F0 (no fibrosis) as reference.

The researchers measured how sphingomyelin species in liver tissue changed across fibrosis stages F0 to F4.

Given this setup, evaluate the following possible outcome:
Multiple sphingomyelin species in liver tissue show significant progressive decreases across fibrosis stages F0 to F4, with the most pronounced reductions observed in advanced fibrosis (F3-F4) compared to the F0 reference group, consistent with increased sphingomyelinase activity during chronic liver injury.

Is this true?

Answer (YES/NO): YES